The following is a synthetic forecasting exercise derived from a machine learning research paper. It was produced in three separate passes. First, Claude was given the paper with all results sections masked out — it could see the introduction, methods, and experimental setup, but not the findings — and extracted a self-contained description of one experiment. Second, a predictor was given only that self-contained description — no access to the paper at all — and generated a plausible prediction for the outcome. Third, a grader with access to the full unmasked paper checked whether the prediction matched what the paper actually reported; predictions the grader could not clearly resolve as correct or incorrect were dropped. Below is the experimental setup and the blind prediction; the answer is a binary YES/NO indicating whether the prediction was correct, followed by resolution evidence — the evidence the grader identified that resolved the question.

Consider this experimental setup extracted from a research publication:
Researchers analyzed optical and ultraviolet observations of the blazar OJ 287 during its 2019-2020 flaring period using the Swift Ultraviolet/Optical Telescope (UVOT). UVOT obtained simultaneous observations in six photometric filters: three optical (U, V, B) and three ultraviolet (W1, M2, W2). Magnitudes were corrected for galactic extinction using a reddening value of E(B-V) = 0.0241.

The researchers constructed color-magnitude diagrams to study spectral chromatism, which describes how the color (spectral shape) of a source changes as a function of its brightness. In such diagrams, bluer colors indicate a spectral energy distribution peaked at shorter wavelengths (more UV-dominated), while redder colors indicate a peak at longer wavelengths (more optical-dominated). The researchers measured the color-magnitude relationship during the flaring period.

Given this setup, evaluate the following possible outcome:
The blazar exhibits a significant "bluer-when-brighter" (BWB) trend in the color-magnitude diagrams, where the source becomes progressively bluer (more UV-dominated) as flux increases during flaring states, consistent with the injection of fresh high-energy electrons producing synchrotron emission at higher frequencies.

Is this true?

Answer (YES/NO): YES